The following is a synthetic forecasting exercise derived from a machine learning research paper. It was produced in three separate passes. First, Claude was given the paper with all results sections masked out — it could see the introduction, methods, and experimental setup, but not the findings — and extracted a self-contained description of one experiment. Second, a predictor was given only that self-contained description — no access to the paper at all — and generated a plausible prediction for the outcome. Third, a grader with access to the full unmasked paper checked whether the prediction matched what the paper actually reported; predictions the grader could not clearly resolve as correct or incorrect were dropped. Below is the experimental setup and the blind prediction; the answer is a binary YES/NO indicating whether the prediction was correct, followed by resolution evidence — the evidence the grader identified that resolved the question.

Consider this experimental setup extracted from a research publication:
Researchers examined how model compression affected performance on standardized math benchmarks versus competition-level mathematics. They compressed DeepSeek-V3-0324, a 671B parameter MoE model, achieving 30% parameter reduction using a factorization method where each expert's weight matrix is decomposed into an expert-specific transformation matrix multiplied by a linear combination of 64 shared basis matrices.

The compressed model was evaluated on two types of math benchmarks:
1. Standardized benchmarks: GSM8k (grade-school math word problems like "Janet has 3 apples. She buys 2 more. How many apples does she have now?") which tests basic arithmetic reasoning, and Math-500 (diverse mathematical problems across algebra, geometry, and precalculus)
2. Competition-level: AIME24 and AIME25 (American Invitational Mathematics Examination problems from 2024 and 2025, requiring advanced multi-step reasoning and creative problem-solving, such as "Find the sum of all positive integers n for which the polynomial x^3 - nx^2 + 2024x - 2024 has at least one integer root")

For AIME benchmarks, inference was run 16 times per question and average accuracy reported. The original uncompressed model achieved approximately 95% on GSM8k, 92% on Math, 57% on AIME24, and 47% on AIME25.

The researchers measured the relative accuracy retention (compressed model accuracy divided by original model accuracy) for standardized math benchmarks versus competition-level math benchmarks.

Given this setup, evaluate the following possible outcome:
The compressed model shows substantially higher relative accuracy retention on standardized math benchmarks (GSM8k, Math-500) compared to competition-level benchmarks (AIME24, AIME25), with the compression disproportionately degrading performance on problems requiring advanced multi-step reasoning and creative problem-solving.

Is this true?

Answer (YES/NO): YES